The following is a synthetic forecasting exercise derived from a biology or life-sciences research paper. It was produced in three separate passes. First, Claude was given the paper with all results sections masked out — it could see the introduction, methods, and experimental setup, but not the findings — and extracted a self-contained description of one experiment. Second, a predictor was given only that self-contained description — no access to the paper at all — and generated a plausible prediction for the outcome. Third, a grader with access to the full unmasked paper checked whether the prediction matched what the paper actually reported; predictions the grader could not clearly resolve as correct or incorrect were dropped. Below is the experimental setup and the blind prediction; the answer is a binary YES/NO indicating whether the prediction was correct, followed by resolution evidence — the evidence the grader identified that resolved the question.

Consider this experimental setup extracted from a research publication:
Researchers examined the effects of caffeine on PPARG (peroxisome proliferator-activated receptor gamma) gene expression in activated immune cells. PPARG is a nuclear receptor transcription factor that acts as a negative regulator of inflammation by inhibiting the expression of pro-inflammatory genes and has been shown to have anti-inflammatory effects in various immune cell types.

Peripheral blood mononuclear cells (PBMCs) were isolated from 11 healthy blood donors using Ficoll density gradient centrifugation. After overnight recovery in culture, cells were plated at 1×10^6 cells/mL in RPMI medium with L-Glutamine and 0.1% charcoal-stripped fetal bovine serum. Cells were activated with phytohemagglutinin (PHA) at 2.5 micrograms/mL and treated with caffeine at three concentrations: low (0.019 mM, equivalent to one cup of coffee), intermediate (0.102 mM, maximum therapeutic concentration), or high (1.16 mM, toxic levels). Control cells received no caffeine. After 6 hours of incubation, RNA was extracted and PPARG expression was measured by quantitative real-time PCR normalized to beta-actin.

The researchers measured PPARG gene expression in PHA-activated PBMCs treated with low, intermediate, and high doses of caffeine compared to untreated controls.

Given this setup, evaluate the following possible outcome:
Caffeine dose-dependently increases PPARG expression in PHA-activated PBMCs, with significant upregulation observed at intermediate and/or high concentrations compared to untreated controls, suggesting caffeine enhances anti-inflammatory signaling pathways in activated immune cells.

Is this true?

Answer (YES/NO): NO